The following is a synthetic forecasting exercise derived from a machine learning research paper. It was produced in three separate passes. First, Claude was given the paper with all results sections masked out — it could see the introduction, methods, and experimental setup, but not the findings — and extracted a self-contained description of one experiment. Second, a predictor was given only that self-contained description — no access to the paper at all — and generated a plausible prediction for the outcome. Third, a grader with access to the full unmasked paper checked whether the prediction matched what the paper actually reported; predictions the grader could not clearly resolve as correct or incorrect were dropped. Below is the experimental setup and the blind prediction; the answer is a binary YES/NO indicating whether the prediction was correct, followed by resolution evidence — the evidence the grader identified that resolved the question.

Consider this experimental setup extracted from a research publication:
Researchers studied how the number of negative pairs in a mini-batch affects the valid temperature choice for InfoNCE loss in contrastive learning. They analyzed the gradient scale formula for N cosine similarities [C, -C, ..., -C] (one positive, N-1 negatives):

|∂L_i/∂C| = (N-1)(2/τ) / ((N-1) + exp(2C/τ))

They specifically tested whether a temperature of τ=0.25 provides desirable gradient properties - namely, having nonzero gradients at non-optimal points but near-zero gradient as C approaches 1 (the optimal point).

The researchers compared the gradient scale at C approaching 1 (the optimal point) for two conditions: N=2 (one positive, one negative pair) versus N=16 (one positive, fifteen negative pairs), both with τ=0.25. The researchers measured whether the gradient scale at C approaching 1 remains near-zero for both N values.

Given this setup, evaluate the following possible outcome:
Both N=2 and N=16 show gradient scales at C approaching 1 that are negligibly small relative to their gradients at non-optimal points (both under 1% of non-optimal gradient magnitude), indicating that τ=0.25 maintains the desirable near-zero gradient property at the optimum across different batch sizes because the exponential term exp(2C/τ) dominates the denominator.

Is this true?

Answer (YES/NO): NO